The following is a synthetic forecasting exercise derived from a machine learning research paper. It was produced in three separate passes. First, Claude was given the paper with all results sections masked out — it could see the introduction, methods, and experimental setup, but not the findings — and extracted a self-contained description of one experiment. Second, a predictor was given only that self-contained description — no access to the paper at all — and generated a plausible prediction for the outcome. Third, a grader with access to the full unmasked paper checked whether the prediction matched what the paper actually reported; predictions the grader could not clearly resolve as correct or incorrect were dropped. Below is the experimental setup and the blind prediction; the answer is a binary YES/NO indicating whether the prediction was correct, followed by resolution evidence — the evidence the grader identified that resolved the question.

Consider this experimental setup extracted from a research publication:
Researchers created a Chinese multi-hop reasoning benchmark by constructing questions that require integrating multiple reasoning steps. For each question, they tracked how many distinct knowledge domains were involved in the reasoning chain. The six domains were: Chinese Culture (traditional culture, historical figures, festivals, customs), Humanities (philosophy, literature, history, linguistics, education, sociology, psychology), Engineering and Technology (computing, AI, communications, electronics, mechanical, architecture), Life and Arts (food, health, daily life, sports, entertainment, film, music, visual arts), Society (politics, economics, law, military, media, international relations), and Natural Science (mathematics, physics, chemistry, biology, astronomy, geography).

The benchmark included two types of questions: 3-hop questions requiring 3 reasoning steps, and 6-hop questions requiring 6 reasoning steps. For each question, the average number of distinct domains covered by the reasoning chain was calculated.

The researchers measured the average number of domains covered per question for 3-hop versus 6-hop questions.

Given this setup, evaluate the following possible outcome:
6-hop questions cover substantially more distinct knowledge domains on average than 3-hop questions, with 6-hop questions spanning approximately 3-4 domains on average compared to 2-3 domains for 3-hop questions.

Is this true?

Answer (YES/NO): NO